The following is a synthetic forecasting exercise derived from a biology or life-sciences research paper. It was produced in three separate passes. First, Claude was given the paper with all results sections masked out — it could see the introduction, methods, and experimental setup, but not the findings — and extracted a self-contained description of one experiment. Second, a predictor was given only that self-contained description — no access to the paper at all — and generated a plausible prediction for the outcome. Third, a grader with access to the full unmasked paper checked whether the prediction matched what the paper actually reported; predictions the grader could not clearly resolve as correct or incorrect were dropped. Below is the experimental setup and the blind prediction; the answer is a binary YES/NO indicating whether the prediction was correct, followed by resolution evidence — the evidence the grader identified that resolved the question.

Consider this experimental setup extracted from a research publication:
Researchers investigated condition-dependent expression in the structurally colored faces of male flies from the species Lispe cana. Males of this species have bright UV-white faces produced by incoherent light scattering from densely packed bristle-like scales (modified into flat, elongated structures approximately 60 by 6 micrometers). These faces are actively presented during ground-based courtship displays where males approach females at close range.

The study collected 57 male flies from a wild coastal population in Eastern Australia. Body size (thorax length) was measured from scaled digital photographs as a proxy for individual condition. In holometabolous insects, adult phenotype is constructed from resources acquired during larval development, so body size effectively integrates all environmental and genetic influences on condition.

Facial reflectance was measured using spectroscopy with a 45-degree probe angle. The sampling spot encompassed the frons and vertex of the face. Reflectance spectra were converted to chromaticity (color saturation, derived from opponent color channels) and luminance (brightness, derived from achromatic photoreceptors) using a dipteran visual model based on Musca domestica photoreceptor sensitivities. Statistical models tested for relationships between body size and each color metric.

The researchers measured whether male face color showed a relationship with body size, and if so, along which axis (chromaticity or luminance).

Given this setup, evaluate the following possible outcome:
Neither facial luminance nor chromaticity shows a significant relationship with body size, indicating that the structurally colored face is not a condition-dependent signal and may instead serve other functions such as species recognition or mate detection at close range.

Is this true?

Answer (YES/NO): NO